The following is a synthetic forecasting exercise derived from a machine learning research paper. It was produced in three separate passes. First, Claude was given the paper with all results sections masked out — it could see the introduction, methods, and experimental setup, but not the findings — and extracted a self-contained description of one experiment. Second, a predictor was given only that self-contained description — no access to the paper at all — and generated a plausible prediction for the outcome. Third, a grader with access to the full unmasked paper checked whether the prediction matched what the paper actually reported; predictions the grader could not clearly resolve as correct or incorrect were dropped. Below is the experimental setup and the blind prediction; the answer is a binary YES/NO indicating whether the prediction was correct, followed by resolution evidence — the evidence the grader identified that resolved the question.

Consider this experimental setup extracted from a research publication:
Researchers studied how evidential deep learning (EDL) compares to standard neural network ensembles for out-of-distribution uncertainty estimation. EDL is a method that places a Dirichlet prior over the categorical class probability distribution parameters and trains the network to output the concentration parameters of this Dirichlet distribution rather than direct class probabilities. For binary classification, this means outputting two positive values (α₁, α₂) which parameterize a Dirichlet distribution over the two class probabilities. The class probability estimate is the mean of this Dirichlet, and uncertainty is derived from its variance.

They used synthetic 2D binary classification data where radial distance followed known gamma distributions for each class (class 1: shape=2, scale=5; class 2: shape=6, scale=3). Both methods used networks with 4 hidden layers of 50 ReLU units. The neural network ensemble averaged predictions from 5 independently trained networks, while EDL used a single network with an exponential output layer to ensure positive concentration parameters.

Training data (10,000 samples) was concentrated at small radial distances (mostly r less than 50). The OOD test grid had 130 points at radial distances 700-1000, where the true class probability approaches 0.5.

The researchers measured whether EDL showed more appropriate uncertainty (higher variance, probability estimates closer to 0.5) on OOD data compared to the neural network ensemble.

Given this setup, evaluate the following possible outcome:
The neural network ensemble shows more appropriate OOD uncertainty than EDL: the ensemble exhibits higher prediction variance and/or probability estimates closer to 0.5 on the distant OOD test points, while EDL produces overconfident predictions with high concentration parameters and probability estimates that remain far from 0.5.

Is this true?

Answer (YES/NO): NO